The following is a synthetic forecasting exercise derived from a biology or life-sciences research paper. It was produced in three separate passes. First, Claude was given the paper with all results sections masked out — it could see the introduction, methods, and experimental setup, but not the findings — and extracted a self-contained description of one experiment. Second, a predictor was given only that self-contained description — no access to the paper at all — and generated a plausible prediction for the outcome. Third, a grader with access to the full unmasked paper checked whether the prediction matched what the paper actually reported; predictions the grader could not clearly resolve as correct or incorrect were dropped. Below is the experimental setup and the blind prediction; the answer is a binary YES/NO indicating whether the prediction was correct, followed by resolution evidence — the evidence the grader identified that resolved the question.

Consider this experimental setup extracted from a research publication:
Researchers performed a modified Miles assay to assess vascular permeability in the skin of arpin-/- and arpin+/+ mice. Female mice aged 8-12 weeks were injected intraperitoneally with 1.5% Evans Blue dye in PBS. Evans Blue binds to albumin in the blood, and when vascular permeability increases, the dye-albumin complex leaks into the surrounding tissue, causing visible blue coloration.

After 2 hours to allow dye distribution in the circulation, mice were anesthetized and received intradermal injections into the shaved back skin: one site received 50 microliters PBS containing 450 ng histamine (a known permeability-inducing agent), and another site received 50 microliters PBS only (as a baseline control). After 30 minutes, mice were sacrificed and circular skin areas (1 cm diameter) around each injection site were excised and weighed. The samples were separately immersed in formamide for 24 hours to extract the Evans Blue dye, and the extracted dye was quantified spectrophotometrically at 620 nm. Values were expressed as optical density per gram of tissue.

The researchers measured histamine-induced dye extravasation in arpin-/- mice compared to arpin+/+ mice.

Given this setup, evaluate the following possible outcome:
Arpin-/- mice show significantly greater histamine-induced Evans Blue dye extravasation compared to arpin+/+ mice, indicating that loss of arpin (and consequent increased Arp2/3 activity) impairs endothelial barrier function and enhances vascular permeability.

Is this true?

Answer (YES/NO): NO